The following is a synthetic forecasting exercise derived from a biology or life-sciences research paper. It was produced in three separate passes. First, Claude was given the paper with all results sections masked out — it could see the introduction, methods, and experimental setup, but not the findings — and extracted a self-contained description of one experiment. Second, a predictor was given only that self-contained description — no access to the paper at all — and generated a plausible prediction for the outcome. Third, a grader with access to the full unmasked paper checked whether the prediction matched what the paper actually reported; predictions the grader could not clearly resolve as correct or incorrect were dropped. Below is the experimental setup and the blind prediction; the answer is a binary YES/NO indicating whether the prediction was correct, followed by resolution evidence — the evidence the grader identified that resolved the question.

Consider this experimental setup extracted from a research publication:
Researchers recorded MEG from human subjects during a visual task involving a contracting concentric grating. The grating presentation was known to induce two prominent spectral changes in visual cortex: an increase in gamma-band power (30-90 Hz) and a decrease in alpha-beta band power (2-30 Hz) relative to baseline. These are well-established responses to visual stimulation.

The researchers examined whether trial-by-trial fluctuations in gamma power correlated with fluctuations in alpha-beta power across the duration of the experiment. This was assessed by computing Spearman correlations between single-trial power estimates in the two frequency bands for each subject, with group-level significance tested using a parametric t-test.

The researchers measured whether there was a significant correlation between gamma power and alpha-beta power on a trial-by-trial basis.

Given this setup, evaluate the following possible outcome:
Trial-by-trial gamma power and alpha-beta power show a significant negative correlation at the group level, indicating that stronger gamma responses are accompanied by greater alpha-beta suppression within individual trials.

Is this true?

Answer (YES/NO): NO